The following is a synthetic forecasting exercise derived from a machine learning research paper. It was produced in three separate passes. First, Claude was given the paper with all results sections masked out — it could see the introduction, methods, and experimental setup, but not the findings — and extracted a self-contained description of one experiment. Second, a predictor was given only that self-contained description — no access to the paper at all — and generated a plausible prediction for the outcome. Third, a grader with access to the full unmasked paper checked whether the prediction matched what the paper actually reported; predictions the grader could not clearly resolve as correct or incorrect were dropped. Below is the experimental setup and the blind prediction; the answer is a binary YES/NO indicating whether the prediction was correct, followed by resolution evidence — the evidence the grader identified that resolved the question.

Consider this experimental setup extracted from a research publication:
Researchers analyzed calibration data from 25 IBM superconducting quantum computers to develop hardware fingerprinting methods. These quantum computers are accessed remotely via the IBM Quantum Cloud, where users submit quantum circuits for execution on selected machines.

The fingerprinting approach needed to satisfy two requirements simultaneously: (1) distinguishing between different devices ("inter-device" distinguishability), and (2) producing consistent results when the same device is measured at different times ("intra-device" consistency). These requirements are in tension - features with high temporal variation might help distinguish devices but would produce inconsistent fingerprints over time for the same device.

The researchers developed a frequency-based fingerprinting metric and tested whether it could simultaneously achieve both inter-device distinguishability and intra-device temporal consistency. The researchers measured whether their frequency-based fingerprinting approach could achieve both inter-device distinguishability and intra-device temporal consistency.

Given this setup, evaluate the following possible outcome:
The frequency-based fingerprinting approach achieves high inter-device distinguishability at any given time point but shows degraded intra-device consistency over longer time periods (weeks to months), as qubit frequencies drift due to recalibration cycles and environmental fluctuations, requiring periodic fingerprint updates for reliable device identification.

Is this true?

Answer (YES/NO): NO